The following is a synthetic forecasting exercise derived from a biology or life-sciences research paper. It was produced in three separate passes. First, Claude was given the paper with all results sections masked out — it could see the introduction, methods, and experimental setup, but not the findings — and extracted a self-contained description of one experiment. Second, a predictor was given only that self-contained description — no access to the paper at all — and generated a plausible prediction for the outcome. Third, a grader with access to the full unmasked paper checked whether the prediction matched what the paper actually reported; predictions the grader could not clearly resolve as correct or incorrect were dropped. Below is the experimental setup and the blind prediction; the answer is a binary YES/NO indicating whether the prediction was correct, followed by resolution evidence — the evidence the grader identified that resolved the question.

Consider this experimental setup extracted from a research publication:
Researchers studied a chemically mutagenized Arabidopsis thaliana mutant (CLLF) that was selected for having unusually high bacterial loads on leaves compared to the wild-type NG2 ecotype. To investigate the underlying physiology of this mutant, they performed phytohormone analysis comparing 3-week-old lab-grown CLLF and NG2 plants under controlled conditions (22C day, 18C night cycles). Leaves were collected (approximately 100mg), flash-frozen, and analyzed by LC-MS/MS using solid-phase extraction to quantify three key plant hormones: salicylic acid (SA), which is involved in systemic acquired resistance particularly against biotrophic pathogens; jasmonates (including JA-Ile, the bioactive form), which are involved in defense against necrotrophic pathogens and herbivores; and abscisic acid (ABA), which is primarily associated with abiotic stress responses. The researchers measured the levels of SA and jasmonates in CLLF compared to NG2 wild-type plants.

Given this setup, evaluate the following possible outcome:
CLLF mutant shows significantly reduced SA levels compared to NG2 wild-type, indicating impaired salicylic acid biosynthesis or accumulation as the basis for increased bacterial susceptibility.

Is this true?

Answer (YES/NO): NO